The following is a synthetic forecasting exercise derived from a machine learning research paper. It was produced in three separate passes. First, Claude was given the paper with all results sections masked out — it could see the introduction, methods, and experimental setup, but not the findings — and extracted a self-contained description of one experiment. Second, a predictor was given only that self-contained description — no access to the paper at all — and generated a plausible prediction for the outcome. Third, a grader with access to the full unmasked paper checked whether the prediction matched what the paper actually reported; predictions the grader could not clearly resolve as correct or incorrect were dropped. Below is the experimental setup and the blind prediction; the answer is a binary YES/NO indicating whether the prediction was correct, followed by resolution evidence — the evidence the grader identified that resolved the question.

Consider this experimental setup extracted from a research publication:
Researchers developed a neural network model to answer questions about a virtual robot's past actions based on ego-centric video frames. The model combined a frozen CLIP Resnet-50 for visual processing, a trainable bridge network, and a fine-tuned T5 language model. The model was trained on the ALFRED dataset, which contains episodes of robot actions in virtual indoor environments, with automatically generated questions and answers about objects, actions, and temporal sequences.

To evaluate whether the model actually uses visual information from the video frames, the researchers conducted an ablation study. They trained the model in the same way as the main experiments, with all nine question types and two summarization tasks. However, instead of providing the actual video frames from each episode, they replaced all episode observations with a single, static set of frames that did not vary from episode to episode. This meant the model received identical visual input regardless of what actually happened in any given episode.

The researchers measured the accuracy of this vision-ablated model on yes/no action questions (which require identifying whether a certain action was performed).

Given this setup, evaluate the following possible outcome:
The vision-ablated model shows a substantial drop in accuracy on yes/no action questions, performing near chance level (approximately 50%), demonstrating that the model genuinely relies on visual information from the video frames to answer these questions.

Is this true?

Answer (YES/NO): YES